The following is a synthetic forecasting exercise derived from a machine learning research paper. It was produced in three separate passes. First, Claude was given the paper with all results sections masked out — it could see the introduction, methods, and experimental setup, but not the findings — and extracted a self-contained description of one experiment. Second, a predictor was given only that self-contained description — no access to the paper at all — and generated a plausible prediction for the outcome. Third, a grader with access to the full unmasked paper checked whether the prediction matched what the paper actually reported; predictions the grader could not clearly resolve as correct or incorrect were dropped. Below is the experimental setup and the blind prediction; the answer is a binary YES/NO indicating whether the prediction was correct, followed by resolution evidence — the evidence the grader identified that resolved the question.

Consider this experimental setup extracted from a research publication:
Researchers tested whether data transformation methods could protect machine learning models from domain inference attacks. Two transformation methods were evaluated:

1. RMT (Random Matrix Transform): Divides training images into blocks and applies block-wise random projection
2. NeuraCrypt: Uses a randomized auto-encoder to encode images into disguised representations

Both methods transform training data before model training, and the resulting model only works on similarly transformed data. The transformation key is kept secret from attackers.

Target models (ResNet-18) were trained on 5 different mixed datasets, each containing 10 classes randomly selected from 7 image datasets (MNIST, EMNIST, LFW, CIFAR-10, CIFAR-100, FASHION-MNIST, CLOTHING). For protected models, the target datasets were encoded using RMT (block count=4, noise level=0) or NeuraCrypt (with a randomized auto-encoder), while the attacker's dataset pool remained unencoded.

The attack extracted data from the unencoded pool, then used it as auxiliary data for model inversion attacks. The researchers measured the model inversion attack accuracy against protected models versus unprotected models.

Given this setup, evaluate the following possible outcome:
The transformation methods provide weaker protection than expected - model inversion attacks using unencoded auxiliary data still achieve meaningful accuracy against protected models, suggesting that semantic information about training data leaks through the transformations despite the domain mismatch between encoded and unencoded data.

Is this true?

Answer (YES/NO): NO